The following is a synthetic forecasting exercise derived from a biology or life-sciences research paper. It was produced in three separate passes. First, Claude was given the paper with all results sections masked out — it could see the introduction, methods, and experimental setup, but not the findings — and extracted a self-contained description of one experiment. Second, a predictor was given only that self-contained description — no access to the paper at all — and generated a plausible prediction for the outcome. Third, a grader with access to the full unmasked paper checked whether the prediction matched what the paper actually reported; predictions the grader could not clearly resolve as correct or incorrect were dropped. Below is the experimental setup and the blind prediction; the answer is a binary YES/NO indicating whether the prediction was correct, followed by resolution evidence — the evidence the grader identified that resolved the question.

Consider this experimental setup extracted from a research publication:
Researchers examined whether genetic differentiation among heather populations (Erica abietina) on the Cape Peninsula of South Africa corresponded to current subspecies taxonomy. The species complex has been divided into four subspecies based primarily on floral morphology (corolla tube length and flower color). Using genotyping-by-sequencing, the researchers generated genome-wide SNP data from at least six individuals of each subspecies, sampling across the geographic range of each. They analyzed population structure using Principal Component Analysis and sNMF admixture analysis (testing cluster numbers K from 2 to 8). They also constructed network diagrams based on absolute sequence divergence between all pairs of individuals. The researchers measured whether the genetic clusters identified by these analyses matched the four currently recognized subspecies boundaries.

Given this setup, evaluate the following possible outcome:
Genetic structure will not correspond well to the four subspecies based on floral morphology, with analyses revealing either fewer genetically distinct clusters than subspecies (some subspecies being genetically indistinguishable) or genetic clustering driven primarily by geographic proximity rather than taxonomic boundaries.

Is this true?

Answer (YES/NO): NO